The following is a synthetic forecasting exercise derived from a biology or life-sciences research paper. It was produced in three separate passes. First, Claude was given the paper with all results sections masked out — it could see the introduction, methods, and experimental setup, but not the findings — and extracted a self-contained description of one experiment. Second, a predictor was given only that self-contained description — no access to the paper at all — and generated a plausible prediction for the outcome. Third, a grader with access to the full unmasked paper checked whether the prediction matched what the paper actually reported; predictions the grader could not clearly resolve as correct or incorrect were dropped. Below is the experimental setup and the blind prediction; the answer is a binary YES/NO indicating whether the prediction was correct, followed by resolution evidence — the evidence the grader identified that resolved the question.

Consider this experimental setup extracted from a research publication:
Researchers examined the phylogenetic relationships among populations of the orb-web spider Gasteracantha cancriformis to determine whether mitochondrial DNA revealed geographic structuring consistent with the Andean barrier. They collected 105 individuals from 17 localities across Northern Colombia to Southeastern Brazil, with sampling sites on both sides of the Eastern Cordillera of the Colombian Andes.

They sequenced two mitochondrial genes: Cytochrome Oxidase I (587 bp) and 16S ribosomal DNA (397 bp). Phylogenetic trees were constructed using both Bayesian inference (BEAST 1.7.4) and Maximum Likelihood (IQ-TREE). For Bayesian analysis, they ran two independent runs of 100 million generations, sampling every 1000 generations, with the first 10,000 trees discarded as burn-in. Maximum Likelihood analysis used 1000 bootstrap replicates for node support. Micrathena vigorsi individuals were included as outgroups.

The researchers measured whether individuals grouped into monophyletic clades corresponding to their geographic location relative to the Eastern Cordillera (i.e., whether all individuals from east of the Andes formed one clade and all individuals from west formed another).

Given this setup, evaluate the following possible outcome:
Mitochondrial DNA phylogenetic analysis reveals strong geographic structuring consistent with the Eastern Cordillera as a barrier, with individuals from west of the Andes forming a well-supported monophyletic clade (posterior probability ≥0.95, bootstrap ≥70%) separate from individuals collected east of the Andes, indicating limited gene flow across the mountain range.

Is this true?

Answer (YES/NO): NO